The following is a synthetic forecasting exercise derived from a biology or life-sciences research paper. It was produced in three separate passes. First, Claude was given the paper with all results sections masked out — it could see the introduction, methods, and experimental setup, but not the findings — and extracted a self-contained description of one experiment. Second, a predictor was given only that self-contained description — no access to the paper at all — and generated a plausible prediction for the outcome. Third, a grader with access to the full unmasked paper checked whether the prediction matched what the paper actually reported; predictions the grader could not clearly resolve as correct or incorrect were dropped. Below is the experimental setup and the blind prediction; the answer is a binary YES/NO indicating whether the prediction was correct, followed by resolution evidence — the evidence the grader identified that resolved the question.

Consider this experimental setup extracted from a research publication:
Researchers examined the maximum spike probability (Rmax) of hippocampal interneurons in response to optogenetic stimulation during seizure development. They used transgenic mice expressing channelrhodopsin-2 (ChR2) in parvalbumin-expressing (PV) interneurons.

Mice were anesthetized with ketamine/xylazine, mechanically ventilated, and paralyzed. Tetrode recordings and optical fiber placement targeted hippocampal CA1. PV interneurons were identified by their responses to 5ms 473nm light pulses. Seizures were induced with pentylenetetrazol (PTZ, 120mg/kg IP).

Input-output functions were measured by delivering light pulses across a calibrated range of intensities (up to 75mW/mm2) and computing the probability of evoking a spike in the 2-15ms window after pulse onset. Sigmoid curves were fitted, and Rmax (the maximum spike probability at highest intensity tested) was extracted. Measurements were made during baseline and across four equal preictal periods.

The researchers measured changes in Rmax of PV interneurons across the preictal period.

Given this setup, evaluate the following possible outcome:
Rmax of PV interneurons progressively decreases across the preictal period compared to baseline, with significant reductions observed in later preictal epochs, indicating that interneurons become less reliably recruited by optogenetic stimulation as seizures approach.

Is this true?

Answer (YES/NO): NO